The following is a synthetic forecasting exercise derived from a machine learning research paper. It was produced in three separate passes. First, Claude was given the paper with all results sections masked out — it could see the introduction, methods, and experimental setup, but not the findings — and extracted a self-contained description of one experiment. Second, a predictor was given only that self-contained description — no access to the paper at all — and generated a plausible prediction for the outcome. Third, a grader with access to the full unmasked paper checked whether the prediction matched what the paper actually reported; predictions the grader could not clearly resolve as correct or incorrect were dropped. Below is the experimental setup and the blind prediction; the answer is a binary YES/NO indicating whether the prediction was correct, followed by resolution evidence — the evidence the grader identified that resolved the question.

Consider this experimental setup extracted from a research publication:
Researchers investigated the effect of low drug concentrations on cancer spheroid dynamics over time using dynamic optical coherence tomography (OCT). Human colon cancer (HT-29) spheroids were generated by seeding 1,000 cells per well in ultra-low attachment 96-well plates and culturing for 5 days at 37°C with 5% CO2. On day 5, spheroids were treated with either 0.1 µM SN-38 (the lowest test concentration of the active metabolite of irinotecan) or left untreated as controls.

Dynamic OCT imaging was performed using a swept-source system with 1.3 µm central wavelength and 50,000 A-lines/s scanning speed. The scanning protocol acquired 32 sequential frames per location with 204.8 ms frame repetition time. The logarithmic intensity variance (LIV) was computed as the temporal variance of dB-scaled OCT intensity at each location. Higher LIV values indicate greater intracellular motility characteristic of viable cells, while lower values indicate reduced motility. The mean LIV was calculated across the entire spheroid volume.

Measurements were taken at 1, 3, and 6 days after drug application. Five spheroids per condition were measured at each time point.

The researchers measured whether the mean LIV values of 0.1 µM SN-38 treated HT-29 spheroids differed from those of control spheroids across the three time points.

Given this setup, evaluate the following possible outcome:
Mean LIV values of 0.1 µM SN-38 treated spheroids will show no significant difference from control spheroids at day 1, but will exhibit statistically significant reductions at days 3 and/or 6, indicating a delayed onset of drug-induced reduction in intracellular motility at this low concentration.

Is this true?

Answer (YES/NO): NO